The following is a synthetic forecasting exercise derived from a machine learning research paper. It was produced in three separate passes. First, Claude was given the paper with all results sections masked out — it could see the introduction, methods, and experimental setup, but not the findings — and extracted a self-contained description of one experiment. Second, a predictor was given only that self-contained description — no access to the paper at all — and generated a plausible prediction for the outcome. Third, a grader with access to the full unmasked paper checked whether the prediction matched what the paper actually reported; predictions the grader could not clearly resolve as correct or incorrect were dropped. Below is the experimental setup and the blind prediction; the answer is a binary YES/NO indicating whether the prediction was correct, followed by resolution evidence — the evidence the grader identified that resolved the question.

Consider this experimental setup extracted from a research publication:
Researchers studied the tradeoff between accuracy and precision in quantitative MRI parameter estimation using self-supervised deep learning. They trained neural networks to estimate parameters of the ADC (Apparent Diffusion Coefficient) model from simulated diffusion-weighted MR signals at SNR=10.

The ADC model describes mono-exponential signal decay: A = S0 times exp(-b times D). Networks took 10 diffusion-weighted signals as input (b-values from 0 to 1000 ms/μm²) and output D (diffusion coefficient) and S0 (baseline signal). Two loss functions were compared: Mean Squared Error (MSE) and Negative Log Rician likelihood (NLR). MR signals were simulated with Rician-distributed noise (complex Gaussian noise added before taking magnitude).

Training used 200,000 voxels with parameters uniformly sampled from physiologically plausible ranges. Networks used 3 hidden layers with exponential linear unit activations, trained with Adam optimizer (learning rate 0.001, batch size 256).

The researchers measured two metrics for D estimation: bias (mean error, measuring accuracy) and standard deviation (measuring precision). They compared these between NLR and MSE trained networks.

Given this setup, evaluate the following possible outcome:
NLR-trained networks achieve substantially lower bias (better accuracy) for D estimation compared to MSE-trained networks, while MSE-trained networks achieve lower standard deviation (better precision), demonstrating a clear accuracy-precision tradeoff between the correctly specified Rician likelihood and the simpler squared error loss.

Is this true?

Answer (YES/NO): NO